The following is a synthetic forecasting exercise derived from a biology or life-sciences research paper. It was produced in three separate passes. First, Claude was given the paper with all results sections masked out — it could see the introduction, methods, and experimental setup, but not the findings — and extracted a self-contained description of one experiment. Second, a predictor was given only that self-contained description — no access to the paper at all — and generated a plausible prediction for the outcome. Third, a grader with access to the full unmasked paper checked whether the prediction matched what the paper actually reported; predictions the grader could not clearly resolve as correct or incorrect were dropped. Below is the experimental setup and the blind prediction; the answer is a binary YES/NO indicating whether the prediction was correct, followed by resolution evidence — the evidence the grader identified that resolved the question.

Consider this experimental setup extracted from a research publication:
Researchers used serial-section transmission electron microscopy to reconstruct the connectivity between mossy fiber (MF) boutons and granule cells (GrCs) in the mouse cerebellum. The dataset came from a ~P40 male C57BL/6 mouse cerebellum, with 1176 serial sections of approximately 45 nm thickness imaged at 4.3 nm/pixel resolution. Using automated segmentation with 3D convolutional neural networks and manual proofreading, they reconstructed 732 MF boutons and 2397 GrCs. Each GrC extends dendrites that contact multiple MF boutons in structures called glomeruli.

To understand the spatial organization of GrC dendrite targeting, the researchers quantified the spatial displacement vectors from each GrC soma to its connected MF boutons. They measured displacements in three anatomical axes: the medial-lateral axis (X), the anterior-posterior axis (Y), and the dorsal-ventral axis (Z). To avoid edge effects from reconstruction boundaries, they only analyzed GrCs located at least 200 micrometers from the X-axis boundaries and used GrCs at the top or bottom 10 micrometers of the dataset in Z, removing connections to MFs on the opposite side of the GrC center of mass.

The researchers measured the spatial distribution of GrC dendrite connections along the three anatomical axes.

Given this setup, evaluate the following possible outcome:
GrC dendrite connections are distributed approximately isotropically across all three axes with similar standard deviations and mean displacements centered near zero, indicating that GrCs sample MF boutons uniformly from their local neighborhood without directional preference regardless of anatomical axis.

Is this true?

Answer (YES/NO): NO